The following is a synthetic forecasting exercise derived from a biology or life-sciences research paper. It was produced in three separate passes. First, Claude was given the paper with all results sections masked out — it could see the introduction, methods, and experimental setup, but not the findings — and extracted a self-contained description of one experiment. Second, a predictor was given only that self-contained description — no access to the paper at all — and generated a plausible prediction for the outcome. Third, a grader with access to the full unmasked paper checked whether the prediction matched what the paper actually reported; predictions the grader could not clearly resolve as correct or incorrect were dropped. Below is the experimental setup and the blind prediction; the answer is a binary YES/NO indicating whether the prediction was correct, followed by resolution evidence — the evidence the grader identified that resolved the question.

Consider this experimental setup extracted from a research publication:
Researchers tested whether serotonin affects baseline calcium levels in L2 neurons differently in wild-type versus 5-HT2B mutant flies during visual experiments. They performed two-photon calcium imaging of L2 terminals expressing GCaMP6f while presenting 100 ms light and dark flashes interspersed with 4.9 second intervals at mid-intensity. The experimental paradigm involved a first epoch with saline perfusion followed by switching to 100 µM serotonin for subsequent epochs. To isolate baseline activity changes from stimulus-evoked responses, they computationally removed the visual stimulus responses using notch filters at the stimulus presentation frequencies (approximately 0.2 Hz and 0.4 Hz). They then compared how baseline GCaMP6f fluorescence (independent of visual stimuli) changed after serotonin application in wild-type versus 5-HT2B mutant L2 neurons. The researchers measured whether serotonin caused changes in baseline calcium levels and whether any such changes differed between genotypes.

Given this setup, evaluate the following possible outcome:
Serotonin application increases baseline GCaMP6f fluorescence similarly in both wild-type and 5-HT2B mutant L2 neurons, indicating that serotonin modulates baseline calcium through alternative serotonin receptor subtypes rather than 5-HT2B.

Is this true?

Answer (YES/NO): NO